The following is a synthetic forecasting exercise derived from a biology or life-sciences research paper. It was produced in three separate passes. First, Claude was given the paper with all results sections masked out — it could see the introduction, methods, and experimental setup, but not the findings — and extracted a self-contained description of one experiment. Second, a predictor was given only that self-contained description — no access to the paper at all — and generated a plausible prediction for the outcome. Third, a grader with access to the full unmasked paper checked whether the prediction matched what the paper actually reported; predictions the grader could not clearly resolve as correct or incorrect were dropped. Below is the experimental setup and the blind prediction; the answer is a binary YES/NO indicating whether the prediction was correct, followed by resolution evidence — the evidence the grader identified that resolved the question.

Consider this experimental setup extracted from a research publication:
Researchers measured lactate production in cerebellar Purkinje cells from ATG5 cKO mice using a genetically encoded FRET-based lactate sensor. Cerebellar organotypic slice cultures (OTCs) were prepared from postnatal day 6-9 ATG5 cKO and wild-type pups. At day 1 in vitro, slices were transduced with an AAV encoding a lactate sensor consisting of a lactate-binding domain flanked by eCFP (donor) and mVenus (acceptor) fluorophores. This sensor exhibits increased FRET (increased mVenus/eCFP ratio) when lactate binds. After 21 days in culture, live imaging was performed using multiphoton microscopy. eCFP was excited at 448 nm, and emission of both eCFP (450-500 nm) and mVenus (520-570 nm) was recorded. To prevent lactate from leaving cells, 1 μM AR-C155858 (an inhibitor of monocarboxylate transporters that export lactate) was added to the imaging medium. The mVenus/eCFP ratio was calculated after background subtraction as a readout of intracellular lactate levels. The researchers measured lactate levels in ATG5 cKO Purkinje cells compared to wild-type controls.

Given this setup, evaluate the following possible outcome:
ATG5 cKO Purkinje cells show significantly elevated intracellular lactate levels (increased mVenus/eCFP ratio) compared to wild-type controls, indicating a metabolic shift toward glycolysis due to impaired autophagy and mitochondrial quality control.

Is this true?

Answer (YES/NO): NO